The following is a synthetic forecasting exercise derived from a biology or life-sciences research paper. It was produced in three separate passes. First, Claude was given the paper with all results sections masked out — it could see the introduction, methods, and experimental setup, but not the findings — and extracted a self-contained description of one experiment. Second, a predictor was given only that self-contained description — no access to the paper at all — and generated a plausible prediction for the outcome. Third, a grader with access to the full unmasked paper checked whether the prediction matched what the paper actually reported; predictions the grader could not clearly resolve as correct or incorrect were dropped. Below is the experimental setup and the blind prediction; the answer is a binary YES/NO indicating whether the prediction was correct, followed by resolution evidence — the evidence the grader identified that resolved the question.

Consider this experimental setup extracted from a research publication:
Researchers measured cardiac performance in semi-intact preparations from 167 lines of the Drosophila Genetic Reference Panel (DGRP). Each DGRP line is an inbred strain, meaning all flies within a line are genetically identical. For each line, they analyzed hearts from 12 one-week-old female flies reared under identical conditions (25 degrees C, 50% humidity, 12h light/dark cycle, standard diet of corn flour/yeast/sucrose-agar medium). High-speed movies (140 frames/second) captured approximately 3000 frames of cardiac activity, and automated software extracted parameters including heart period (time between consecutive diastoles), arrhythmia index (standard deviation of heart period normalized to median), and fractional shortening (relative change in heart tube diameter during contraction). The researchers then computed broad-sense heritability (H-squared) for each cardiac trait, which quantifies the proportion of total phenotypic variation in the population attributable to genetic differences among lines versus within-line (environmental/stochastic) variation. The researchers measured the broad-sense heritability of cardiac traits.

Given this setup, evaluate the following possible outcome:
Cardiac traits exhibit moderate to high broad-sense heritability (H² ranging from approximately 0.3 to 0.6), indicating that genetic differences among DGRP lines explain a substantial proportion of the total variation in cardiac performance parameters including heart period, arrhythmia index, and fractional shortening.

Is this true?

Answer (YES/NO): YES